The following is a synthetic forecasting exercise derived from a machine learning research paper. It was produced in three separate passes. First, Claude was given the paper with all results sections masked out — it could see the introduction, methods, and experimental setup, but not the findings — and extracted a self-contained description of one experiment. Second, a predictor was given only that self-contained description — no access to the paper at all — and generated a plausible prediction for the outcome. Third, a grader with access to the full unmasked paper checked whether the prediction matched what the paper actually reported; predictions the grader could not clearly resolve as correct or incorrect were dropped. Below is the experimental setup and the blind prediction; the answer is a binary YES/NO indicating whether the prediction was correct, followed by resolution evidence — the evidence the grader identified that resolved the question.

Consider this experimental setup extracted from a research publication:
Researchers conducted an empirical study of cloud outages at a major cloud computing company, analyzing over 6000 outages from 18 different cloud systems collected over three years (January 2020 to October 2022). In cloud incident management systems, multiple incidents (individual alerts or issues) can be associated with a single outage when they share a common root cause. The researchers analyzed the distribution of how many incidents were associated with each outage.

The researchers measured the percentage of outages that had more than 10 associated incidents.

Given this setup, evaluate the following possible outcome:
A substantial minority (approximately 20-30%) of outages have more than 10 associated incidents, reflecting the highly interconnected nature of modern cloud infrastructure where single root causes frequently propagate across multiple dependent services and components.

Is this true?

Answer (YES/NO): YES